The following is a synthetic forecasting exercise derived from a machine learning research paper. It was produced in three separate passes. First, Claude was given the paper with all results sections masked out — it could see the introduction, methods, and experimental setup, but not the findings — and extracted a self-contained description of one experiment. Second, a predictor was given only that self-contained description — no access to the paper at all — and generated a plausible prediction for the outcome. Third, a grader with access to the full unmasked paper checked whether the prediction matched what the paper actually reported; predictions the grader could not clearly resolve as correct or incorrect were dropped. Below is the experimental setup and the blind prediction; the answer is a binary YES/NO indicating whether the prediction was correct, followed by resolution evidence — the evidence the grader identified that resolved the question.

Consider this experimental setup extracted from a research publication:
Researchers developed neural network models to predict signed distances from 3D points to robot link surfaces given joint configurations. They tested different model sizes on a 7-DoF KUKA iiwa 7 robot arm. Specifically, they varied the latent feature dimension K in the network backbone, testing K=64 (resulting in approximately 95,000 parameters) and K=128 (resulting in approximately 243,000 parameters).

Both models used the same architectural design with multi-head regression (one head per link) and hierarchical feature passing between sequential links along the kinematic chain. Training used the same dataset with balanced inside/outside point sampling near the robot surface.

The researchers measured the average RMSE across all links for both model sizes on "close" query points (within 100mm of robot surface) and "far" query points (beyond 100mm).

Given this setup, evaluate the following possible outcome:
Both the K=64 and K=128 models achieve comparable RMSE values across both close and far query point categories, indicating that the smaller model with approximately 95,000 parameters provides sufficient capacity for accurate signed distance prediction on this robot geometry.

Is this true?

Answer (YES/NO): NO